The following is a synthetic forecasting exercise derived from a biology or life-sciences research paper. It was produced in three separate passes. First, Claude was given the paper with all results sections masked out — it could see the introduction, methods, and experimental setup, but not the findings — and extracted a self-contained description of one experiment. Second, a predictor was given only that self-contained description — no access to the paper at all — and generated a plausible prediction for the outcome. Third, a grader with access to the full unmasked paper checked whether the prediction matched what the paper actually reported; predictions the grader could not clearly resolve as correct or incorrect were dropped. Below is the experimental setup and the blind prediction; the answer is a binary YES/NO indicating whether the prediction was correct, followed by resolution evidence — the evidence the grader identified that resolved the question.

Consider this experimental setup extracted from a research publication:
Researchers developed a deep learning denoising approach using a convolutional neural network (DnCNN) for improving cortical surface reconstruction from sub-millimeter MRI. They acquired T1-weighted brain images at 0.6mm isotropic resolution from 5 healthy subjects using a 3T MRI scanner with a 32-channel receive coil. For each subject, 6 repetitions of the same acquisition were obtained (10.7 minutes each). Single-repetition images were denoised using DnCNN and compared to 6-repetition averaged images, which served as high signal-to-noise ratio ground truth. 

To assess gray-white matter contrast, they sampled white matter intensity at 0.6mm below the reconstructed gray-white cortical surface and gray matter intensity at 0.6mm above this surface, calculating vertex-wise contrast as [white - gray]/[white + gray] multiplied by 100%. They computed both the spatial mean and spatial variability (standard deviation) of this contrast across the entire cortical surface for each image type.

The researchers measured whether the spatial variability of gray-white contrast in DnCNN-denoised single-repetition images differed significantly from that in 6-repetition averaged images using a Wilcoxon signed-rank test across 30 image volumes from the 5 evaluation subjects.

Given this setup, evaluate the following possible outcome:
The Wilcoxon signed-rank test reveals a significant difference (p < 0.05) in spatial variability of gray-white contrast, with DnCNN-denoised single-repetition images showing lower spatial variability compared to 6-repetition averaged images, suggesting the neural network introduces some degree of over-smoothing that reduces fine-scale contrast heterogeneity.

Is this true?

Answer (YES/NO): NO